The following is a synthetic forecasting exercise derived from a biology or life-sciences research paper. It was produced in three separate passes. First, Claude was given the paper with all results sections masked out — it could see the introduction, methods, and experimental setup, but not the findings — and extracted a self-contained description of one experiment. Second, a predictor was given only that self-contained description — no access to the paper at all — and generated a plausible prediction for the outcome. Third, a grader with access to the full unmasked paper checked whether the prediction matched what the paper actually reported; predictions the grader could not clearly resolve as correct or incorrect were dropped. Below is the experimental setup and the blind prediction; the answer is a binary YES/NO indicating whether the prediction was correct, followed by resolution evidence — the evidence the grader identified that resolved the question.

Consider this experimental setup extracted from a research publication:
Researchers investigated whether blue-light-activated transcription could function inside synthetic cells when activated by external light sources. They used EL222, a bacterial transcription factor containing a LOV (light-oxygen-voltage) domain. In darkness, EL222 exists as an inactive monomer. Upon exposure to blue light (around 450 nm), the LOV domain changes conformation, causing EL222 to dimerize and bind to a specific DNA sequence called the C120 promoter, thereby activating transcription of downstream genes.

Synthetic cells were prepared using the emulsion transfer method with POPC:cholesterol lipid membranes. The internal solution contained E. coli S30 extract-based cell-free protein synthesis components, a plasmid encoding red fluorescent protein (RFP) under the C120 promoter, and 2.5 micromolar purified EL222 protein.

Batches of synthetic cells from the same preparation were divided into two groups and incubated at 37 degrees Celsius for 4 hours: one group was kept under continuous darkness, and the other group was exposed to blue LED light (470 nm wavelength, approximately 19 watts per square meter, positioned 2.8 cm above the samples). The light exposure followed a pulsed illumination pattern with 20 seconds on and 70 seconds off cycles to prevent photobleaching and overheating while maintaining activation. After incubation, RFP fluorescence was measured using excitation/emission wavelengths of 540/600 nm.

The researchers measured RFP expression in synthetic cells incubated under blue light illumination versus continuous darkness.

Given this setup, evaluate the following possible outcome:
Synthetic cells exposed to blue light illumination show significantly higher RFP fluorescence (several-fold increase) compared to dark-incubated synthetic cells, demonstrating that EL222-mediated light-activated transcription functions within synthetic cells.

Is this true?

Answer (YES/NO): YES